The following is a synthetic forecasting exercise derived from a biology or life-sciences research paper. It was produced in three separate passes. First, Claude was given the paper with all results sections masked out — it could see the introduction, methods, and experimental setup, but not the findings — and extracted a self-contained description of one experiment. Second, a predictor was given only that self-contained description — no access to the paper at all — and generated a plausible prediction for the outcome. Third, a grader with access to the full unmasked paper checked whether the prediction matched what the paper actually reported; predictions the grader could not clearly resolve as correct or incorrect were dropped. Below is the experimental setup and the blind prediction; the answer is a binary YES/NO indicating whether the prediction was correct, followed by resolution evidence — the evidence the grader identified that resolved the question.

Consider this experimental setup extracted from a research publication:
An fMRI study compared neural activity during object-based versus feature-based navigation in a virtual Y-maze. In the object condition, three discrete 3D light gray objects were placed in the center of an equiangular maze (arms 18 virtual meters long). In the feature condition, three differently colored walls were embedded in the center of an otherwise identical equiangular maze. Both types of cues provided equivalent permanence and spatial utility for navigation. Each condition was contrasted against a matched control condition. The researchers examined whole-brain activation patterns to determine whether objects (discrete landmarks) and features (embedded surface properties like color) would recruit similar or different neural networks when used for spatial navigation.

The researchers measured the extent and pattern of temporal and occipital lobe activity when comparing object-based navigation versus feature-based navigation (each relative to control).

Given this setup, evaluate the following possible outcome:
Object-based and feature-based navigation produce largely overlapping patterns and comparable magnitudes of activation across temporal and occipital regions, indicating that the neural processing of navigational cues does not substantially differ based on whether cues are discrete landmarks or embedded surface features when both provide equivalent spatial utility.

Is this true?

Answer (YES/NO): NO